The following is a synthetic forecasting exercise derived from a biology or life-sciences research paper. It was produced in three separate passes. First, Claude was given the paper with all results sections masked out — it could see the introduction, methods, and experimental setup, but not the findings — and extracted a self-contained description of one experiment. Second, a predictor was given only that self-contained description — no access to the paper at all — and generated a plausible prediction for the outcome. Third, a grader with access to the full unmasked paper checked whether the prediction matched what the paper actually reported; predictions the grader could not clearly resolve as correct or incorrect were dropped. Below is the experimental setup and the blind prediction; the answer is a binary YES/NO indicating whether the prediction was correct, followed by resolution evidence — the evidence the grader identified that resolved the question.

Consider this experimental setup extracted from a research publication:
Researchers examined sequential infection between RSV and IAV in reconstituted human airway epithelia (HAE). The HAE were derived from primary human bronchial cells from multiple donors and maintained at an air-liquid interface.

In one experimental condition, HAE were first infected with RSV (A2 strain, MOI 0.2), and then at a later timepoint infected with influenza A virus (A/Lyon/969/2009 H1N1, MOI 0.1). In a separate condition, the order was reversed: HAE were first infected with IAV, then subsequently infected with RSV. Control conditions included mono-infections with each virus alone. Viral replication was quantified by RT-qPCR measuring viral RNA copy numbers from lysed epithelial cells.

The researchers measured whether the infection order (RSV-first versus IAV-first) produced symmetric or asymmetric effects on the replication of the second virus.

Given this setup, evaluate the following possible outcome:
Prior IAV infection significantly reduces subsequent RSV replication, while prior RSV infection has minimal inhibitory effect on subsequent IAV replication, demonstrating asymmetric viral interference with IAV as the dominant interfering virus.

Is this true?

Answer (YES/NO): NO